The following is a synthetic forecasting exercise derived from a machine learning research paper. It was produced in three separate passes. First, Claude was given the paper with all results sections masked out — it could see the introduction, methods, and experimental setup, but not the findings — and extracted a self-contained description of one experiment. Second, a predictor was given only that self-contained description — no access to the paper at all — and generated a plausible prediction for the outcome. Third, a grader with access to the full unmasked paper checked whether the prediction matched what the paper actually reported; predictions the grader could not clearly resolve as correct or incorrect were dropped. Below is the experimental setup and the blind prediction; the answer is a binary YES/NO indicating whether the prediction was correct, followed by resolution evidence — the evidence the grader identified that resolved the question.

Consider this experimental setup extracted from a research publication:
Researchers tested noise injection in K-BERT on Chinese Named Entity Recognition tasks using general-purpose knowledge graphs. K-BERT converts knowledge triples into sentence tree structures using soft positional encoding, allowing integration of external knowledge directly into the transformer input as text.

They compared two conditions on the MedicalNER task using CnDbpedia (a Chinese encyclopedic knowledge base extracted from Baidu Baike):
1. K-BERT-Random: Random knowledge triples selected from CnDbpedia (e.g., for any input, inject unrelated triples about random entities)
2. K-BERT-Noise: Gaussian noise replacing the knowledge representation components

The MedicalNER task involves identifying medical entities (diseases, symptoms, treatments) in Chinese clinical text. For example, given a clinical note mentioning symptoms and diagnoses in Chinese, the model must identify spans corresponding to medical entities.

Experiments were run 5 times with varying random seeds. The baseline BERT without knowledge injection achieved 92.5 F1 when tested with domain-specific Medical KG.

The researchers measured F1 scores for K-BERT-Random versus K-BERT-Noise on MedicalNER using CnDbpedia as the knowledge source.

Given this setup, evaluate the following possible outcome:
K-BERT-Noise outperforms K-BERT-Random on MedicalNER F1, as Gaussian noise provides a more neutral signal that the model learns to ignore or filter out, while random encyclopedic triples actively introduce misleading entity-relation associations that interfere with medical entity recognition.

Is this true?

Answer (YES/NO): YES